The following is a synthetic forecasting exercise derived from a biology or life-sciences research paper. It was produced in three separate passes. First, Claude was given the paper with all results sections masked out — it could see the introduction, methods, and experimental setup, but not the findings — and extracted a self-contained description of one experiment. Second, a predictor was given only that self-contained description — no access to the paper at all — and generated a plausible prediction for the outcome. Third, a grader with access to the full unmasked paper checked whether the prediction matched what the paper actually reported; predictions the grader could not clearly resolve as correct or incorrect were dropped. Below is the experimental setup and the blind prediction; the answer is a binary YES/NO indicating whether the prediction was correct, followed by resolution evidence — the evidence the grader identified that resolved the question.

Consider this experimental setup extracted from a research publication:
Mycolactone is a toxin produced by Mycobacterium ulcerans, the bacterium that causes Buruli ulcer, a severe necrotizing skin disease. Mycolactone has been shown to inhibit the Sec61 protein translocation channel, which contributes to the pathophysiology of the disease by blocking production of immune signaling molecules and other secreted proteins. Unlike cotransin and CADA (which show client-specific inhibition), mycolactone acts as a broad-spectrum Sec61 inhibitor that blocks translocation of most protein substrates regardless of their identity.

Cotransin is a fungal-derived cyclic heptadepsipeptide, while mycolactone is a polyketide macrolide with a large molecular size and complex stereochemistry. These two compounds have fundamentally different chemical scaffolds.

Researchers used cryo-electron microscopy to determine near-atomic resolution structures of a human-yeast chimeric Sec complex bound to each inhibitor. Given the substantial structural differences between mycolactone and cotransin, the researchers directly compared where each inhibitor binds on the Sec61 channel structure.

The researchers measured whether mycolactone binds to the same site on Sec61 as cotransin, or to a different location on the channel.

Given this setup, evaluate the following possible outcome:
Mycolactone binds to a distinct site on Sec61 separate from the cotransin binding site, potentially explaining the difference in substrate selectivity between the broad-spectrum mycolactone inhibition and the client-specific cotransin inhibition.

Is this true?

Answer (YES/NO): NO